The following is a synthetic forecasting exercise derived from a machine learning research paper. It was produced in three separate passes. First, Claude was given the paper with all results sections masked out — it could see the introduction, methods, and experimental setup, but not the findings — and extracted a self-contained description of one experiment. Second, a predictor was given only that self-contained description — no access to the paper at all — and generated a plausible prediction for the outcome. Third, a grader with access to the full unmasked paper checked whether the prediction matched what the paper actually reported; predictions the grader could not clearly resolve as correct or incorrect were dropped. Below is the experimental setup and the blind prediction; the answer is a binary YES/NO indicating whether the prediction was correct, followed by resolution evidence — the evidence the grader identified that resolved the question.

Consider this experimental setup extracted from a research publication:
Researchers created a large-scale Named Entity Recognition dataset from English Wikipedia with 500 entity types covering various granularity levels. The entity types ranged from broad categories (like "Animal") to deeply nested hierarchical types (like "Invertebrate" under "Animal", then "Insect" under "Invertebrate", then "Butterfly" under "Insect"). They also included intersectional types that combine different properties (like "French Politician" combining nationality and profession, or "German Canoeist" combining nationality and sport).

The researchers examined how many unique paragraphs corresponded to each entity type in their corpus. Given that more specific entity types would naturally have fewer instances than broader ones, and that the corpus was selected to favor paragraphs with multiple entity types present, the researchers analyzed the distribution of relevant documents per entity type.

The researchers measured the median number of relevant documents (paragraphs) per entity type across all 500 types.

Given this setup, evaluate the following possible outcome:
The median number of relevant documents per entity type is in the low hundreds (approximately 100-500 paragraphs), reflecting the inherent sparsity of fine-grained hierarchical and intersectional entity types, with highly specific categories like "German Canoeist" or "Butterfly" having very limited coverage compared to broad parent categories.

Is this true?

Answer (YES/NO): NO